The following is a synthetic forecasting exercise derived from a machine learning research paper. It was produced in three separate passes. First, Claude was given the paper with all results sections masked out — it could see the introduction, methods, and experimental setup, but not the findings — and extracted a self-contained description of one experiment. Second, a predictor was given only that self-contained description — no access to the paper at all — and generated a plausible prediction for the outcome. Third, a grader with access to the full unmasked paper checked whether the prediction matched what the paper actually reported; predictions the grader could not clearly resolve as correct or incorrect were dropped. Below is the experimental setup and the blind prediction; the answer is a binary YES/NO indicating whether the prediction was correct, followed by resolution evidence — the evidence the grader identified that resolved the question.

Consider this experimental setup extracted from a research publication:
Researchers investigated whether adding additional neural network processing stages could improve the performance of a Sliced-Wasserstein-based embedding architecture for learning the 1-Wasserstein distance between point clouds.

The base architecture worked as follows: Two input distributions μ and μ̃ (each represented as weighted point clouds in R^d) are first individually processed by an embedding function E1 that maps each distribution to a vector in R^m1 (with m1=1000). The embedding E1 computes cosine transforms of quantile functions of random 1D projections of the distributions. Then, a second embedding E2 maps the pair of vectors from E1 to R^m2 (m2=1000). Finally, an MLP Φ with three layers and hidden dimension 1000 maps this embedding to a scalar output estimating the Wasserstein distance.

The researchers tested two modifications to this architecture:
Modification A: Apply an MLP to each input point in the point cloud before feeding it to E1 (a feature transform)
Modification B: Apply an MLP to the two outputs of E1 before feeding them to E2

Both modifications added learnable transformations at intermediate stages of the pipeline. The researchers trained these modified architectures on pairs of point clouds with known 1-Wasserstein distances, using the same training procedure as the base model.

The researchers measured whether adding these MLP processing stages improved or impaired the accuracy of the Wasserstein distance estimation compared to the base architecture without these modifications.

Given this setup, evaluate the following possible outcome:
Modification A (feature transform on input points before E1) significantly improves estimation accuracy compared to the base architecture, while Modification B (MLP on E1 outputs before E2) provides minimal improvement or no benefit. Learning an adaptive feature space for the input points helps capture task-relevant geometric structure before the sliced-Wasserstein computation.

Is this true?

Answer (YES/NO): NO